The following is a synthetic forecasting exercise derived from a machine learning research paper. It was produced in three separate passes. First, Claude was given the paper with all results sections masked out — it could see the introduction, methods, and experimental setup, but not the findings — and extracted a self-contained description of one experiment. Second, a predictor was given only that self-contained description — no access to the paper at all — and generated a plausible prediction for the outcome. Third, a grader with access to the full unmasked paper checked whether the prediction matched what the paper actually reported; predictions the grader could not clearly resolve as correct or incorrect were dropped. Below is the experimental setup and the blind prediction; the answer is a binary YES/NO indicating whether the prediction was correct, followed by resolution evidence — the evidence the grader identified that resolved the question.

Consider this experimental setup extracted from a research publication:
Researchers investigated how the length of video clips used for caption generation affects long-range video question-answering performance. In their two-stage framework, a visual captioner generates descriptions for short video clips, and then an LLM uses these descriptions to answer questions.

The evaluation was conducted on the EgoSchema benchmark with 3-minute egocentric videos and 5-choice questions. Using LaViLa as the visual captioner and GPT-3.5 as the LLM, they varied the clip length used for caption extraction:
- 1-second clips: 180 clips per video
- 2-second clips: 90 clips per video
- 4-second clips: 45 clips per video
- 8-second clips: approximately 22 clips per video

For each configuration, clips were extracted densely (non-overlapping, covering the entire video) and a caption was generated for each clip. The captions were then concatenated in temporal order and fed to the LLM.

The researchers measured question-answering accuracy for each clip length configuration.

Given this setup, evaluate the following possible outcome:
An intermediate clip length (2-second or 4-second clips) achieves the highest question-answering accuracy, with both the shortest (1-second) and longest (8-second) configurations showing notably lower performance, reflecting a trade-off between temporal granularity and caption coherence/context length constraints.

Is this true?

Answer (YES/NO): NO